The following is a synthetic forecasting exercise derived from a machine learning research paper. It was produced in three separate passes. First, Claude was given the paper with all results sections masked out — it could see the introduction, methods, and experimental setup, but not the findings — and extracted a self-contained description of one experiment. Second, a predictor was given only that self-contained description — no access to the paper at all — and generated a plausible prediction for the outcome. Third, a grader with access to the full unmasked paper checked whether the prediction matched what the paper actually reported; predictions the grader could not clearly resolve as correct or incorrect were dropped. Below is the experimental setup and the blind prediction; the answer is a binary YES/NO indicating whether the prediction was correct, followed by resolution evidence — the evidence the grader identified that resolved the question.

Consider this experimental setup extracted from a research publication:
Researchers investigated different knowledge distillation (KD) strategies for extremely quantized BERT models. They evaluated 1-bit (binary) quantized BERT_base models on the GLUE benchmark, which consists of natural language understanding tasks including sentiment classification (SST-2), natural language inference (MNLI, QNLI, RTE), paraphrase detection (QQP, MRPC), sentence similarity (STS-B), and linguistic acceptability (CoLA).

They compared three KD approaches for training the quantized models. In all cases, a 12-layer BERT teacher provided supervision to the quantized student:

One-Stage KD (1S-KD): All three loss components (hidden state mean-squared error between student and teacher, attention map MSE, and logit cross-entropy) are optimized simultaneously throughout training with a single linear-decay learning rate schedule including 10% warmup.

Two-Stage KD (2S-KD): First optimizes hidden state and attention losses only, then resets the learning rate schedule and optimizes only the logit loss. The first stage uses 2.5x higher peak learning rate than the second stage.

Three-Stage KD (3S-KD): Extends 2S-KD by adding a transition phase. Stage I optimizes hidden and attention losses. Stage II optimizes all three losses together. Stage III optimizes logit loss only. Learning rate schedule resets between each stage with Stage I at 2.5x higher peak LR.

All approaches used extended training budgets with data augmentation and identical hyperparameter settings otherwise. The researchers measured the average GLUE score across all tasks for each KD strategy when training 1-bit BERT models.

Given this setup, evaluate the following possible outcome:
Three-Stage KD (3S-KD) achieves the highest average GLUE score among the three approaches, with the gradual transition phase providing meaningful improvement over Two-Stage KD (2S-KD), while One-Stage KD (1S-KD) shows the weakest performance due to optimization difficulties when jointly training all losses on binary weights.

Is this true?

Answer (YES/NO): NO